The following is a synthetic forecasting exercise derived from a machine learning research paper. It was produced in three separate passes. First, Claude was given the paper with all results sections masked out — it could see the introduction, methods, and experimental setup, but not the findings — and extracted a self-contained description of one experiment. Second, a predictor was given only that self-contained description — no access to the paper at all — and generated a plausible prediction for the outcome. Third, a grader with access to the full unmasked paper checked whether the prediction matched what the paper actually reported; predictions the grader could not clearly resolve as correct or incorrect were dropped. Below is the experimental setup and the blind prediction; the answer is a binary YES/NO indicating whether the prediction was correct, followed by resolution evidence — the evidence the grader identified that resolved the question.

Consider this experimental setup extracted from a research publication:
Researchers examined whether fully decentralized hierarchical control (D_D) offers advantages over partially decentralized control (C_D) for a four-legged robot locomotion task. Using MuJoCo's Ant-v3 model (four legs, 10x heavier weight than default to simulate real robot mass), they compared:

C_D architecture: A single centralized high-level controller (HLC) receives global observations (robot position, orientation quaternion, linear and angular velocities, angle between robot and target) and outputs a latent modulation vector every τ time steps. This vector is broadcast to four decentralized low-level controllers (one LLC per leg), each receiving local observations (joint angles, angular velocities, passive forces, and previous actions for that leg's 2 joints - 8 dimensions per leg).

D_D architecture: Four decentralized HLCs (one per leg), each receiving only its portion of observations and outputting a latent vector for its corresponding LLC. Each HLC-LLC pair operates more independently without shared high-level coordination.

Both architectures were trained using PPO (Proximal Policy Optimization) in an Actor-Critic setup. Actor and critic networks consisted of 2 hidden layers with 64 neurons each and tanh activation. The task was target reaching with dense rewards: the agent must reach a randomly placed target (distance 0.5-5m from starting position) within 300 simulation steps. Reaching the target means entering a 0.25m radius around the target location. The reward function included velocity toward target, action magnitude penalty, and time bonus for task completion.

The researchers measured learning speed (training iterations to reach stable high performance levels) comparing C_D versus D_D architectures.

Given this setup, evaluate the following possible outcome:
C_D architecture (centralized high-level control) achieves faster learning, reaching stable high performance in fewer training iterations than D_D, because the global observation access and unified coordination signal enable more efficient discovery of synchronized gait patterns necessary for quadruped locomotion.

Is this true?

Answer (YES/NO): NO